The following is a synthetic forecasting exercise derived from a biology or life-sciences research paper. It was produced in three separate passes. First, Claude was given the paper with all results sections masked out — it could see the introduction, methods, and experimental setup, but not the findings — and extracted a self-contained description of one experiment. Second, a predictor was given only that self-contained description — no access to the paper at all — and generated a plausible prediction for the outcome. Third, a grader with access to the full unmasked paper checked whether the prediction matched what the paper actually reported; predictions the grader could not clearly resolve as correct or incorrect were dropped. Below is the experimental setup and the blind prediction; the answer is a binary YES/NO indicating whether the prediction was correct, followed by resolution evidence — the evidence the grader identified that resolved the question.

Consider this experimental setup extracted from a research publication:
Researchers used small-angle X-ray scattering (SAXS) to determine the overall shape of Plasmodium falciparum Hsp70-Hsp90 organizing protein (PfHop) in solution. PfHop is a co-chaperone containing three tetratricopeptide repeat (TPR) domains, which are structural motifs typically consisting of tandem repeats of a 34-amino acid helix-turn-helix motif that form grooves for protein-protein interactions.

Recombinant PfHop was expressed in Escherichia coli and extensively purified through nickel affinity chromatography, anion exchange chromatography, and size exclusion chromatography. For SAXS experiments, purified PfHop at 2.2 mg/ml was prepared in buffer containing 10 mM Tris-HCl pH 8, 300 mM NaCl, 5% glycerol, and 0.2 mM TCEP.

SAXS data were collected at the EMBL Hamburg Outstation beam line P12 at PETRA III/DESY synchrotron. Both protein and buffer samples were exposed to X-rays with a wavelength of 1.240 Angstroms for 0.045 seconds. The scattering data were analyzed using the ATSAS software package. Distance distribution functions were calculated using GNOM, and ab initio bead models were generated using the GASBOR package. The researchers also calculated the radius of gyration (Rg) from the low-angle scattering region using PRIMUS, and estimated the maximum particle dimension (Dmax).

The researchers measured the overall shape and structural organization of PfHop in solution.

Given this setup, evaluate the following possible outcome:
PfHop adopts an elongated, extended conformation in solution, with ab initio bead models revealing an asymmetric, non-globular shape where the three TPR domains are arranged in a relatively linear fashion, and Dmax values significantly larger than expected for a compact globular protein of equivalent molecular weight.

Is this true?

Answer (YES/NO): YES